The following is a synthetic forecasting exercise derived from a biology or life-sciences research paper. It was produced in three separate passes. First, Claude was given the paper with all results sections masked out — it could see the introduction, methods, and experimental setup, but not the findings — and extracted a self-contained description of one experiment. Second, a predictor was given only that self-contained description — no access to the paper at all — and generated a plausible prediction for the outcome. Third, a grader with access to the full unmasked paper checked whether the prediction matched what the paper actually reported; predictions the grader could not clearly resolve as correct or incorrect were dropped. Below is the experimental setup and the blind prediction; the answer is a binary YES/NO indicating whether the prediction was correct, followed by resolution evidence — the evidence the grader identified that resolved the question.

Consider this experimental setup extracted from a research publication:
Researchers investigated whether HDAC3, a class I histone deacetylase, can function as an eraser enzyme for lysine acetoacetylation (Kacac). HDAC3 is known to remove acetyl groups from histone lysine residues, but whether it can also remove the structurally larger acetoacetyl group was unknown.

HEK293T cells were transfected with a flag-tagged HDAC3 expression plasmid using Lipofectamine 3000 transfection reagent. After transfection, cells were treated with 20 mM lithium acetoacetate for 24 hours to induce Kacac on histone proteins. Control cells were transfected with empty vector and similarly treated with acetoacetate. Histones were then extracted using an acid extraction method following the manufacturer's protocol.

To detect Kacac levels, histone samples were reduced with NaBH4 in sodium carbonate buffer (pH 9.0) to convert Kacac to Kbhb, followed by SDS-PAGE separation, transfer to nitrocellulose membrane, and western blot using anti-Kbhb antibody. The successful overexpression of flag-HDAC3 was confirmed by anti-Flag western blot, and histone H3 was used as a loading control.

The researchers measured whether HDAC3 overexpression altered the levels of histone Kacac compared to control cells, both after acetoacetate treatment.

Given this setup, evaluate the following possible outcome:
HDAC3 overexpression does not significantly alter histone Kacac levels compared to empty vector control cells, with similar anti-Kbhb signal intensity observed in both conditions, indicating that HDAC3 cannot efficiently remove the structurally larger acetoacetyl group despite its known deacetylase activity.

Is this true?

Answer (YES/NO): NO